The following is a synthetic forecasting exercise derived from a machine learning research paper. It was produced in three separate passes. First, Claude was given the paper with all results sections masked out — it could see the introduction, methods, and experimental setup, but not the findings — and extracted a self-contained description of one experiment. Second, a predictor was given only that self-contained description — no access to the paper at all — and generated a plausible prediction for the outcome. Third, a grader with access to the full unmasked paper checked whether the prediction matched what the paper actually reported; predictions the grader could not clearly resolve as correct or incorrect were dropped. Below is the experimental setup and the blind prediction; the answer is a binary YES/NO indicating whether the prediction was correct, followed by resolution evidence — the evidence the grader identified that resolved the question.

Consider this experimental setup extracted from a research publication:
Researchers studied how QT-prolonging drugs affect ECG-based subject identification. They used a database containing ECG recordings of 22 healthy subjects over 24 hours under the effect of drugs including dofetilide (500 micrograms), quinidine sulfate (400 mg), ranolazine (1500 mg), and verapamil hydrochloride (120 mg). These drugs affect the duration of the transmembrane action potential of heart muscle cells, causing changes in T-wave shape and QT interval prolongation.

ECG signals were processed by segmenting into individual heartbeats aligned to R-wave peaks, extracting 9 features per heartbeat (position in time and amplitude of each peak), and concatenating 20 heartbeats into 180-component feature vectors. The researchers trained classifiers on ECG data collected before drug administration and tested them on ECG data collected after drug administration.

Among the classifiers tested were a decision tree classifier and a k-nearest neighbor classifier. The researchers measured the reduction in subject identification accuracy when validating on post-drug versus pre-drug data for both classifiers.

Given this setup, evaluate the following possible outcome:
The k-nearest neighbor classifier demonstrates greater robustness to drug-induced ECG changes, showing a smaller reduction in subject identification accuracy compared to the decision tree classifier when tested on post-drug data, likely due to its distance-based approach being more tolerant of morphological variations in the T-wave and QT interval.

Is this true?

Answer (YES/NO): YES